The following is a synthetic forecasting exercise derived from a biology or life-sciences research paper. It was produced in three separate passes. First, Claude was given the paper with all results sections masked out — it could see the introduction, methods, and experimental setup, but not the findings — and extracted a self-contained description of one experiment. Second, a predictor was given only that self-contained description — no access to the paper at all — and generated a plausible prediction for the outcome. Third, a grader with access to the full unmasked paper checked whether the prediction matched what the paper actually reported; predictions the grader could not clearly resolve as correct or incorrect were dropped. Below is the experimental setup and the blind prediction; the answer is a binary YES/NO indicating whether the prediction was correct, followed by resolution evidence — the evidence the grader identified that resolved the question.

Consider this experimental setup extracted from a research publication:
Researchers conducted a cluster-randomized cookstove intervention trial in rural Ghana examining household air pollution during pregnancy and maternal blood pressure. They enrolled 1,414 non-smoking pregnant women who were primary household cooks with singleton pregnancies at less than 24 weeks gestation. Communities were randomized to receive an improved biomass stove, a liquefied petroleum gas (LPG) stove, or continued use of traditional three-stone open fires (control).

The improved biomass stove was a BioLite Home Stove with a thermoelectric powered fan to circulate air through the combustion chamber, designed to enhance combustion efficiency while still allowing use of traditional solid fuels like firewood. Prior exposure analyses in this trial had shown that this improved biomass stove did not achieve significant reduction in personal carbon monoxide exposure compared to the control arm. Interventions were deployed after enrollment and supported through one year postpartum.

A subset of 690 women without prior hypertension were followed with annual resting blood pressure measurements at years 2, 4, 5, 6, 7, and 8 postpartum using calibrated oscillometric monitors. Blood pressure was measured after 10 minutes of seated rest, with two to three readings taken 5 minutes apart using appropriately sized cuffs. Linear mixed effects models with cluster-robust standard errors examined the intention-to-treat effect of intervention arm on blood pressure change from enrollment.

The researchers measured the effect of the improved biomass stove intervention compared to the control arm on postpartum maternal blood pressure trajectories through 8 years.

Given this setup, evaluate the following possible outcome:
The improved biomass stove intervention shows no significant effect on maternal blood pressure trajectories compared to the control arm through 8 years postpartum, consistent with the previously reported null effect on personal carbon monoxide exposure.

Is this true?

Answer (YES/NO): YES